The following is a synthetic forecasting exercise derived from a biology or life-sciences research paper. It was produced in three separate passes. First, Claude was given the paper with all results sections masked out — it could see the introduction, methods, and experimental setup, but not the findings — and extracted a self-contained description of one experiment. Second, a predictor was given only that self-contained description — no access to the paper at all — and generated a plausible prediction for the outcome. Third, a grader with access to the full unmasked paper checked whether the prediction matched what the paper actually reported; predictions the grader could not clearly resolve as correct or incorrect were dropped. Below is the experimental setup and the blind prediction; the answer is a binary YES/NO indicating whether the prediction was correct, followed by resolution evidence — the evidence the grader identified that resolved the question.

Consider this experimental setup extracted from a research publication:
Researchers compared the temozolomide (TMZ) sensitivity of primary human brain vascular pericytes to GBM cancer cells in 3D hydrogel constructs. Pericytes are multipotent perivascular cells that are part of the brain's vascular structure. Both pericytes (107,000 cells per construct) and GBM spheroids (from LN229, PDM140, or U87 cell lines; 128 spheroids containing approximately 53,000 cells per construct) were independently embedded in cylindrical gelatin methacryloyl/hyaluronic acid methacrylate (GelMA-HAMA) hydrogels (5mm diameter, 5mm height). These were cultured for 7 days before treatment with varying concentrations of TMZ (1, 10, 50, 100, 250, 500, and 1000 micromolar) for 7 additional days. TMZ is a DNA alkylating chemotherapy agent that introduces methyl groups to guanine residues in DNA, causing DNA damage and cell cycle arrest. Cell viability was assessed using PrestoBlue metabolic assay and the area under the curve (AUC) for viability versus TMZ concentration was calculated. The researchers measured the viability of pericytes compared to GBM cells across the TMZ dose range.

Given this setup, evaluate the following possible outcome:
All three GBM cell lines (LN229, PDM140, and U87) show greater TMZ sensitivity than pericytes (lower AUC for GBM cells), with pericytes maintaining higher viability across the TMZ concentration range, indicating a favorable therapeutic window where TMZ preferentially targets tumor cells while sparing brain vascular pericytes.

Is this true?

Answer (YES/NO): YES